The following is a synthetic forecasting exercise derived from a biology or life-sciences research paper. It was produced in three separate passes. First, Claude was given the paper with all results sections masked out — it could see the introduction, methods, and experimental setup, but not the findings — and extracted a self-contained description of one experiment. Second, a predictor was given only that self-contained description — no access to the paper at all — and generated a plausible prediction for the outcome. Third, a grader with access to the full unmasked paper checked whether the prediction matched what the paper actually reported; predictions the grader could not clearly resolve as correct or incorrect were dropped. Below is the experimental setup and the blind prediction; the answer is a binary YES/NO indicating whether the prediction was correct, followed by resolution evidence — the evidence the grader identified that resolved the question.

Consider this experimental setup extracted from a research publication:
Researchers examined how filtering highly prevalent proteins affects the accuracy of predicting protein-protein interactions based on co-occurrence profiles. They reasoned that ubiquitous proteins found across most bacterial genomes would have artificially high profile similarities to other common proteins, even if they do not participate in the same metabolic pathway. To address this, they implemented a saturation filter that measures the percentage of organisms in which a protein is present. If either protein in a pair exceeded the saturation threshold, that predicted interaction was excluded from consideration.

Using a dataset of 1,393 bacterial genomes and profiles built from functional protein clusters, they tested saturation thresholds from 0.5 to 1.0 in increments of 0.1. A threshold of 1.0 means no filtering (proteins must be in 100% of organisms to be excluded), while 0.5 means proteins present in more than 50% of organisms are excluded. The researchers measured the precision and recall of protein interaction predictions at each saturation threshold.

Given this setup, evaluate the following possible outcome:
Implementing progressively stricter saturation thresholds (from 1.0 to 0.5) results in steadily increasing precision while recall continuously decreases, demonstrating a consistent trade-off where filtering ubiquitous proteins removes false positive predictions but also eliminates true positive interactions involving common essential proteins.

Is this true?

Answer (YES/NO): NO